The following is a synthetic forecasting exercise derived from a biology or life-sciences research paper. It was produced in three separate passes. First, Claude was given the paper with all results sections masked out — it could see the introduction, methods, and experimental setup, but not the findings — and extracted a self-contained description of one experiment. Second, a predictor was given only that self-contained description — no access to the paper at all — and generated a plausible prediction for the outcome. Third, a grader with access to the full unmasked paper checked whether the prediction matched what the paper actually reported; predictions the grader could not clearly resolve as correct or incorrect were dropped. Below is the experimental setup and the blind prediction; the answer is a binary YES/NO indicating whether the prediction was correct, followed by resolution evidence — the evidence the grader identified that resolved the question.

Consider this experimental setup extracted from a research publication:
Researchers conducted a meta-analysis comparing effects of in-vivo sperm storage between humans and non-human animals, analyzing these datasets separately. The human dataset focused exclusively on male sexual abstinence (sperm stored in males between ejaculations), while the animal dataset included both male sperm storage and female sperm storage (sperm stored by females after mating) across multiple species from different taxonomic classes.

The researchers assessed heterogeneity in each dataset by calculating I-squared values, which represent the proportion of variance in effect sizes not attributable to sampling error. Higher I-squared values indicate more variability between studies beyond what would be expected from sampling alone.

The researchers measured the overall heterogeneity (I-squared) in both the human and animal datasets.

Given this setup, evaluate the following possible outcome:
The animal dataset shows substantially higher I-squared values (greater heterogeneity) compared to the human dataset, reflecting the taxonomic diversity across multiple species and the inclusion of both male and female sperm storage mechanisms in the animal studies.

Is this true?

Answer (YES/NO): NO